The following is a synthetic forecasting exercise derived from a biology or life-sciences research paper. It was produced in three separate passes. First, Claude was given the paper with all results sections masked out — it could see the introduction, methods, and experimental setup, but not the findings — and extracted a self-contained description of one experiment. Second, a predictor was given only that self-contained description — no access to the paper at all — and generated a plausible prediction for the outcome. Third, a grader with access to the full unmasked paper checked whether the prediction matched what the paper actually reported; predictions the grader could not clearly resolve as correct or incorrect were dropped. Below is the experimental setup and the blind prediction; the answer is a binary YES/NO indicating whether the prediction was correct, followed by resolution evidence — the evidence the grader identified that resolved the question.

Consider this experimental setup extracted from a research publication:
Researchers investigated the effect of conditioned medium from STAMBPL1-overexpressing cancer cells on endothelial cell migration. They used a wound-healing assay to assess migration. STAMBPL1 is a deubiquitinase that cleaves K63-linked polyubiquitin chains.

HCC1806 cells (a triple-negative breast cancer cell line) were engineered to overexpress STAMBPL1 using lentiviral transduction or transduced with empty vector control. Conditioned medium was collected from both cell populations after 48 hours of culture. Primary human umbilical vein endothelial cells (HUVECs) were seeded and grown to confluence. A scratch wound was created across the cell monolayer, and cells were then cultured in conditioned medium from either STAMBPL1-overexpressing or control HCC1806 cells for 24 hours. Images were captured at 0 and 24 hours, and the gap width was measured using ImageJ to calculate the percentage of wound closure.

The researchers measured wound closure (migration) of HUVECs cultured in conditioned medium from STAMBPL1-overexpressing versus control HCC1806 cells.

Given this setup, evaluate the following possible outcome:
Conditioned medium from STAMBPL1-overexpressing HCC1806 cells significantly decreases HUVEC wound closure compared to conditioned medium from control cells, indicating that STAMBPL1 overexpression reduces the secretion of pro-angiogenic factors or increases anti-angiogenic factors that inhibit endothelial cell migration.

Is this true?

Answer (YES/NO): NO